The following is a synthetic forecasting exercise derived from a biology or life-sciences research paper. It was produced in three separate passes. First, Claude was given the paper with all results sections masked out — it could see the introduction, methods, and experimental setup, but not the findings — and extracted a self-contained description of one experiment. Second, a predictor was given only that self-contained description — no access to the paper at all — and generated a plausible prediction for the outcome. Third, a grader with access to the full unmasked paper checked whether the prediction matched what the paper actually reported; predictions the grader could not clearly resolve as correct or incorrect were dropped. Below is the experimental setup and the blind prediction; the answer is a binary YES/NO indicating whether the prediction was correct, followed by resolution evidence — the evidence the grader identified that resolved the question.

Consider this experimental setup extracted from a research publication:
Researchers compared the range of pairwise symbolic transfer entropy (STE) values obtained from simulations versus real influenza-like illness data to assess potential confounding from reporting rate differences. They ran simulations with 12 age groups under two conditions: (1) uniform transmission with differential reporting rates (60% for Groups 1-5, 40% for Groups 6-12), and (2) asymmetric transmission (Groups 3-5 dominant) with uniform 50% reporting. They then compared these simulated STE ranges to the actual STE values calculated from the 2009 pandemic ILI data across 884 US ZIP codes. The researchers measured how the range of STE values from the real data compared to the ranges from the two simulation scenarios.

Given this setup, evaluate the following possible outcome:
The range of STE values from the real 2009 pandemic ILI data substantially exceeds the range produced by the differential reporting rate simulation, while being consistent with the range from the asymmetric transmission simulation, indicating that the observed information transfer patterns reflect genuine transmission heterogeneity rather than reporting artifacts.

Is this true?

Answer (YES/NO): NO